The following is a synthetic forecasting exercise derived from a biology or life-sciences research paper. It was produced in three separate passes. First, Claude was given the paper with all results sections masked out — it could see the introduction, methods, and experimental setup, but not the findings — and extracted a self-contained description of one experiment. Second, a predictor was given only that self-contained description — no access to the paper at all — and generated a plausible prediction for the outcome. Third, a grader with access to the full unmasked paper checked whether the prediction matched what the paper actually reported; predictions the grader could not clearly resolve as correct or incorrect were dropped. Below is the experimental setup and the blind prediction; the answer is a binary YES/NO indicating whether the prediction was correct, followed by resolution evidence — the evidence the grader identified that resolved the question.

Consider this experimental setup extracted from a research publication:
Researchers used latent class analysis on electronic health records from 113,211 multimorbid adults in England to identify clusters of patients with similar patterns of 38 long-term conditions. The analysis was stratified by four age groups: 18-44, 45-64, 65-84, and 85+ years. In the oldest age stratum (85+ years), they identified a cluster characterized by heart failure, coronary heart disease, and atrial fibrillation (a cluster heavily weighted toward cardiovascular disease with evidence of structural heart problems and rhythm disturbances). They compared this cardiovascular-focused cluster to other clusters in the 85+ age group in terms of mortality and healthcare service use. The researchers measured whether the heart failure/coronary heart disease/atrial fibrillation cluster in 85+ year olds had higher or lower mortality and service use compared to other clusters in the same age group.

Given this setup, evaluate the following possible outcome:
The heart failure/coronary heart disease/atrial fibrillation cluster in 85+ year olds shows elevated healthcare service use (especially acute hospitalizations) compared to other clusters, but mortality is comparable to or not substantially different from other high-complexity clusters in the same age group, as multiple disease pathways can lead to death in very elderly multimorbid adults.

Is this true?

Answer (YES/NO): NO